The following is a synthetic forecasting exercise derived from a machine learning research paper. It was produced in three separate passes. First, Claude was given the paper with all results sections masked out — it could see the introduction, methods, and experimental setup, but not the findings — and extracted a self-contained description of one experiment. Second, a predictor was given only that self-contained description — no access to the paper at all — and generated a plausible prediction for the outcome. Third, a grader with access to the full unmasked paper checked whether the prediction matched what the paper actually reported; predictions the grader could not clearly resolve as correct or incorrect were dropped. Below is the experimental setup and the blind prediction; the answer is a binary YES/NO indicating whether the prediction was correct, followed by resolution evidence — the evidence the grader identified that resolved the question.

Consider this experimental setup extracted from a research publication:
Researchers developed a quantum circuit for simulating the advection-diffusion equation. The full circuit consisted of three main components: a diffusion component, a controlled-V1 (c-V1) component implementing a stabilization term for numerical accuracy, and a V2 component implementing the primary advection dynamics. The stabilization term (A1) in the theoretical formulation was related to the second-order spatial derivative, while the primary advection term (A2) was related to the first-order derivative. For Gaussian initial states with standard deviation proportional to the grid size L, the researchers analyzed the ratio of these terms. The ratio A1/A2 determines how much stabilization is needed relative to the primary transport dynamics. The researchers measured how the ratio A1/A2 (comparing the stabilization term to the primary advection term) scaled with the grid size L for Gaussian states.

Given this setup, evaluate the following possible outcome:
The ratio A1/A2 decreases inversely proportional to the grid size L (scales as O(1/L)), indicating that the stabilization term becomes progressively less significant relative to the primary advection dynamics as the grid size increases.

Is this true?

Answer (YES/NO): NO